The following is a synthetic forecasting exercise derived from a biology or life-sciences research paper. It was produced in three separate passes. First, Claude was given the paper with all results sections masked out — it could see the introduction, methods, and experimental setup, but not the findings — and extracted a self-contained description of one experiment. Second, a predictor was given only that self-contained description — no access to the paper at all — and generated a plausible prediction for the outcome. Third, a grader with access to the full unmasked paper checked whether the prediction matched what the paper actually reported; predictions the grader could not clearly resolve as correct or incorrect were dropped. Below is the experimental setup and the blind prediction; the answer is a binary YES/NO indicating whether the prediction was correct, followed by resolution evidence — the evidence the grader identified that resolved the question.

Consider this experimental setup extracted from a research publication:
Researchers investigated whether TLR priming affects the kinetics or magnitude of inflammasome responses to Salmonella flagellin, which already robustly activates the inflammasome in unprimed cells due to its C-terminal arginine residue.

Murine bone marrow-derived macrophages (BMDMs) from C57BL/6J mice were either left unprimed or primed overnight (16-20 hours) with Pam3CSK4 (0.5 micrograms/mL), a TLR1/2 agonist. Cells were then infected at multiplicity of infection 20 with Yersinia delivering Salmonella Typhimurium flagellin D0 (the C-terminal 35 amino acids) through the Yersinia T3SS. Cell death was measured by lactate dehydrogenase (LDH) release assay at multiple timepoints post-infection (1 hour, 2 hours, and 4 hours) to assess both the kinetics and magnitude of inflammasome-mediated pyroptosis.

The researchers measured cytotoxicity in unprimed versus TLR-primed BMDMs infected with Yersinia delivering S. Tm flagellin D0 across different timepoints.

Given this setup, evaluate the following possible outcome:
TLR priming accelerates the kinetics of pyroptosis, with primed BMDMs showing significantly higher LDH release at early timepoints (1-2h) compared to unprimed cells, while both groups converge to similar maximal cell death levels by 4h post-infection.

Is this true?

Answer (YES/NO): NO